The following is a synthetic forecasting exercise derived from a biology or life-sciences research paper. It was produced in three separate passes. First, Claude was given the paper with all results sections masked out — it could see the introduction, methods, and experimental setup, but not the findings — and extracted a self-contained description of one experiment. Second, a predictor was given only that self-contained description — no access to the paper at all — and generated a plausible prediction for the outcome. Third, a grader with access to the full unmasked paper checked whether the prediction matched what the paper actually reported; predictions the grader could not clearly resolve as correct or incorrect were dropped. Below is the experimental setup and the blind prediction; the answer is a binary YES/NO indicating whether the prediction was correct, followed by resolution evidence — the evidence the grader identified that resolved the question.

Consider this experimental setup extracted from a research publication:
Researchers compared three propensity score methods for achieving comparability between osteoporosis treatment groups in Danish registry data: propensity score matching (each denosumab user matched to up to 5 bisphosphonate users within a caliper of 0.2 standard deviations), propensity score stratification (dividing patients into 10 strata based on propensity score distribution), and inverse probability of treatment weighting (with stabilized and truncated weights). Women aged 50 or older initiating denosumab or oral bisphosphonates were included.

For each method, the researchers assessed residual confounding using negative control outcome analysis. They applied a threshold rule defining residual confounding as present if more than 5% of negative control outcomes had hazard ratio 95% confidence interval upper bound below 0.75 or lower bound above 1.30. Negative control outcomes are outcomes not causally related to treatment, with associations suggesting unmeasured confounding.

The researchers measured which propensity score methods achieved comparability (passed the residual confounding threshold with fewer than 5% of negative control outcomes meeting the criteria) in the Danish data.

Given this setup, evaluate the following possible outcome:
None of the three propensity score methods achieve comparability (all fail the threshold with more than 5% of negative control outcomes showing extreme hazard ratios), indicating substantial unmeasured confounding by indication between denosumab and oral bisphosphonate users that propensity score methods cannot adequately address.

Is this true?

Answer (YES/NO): NO